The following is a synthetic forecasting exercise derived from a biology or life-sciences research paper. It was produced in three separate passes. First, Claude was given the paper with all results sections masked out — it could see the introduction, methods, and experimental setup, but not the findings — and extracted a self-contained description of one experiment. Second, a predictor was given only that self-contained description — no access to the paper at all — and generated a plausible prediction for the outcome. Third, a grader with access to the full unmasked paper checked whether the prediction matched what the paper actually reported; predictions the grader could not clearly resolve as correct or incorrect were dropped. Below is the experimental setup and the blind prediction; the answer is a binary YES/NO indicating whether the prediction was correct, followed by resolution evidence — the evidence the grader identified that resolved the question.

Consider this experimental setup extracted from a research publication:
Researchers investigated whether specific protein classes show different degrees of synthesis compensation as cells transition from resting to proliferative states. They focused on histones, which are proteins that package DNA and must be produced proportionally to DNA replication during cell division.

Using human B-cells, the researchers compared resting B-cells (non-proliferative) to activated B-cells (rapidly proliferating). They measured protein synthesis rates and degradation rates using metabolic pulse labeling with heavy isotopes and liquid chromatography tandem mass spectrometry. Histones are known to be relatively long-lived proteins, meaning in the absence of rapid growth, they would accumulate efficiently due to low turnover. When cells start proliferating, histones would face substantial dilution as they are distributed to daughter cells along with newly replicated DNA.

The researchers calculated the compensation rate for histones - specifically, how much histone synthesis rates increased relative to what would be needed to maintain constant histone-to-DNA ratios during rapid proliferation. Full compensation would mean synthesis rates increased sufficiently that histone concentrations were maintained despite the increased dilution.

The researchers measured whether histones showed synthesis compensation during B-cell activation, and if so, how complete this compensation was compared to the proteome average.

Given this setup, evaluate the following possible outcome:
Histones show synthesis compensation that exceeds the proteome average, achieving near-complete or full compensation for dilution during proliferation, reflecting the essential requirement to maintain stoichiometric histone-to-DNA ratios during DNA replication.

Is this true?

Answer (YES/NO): YES